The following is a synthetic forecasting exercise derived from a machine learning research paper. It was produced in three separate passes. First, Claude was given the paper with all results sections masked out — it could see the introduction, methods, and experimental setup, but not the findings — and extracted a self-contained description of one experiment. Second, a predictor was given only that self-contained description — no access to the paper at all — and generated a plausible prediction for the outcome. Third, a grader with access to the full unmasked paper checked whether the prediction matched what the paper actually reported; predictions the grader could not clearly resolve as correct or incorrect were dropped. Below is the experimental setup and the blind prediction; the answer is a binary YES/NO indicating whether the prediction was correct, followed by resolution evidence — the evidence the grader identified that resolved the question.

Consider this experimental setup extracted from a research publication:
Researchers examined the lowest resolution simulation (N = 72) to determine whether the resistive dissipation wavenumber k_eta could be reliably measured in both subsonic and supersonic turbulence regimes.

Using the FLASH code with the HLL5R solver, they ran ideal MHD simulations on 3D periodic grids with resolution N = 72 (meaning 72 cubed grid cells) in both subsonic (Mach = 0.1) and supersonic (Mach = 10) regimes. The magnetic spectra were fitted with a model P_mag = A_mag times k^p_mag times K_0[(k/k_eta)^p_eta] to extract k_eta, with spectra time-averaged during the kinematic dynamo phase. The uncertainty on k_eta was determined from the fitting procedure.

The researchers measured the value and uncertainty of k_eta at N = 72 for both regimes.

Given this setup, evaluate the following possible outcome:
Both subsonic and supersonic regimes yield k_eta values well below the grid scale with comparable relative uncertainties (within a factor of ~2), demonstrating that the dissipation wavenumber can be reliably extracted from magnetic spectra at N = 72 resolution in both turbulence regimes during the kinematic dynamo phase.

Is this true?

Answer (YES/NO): NO